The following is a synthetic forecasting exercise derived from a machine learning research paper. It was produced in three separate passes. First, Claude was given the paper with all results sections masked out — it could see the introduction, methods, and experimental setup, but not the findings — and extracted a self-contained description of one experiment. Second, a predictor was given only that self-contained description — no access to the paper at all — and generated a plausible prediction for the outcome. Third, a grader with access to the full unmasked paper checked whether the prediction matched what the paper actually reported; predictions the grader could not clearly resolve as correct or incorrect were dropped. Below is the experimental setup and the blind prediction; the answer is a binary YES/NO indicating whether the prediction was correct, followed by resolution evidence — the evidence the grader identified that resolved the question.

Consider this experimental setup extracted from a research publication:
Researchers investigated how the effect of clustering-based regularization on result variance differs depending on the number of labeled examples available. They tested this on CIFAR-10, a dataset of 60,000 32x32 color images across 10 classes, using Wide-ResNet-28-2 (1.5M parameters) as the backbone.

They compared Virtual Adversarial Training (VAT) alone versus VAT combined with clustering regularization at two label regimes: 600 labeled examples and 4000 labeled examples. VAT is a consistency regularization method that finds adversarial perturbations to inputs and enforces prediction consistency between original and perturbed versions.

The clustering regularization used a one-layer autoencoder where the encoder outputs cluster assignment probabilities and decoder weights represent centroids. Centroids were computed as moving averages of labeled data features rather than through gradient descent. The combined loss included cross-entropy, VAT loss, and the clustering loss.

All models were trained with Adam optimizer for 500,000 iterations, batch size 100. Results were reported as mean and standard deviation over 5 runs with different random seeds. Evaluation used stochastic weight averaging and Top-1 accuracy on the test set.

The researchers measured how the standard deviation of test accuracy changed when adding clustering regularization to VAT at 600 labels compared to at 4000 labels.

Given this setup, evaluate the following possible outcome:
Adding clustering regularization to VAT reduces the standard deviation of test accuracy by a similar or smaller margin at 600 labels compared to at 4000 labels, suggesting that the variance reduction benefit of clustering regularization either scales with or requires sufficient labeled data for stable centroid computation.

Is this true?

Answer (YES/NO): NO